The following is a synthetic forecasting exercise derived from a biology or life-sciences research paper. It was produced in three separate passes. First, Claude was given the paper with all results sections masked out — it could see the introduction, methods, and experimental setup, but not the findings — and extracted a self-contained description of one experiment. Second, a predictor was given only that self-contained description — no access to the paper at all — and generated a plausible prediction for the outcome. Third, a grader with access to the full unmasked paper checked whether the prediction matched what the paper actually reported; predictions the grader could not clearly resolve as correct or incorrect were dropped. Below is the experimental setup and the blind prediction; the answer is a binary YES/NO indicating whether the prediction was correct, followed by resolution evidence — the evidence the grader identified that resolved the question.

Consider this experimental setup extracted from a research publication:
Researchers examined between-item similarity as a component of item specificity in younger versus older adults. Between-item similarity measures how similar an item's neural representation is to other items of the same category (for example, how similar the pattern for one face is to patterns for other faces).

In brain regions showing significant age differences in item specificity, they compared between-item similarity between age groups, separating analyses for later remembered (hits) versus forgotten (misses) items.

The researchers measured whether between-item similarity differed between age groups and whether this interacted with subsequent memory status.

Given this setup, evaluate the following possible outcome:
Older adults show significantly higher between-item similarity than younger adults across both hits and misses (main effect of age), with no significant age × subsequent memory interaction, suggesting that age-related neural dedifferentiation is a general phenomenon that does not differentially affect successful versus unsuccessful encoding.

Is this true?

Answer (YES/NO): NO